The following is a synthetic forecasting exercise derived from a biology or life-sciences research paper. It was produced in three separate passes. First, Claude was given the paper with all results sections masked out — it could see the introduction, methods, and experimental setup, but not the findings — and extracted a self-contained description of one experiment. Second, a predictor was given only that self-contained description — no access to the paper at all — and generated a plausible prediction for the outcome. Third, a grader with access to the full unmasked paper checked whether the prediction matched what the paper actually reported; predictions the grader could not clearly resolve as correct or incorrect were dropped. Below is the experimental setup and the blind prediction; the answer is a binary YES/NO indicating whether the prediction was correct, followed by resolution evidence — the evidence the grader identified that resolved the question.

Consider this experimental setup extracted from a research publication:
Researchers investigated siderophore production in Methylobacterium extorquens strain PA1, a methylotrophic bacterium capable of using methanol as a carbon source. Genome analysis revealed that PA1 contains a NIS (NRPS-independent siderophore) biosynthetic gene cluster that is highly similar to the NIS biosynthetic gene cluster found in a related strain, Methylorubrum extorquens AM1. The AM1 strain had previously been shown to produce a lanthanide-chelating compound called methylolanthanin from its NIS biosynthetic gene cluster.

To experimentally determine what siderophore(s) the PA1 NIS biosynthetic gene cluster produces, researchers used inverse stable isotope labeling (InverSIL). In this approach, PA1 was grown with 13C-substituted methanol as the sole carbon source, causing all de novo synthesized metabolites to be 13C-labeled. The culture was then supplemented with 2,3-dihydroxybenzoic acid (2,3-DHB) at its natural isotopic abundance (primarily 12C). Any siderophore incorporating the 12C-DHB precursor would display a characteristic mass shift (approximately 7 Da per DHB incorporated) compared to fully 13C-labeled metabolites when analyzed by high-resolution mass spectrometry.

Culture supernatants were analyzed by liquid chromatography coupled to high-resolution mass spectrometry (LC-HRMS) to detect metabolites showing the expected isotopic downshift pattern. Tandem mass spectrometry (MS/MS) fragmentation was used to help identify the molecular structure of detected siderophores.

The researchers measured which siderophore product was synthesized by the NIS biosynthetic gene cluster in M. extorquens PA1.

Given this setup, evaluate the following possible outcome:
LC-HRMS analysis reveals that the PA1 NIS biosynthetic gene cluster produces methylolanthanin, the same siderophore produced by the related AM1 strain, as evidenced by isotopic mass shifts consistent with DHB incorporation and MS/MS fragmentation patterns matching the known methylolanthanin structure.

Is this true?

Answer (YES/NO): NO